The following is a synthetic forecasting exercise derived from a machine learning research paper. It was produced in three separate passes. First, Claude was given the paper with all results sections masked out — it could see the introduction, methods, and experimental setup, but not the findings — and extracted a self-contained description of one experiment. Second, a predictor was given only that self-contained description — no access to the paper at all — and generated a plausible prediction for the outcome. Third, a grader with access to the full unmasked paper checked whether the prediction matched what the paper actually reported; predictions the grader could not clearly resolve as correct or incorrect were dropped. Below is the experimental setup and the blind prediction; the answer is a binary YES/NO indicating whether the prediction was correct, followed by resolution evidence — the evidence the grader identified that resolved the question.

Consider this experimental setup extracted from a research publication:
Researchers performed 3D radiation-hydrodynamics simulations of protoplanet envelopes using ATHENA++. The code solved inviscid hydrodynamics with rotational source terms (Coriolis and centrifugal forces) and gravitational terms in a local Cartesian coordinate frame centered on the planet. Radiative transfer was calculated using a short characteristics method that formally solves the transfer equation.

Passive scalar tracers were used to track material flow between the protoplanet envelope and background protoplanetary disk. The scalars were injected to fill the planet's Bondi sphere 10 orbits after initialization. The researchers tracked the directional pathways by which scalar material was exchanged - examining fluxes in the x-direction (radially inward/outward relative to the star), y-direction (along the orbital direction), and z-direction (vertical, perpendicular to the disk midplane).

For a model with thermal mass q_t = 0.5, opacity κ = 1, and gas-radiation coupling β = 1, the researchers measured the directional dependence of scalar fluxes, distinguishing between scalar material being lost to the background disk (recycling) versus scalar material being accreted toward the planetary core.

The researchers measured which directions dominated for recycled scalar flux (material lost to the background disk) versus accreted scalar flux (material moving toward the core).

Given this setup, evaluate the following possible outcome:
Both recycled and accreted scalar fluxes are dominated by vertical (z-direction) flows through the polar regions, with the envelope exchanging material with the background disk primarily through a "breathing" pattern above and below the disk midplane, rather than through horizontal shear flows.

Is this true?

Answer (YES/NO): NO